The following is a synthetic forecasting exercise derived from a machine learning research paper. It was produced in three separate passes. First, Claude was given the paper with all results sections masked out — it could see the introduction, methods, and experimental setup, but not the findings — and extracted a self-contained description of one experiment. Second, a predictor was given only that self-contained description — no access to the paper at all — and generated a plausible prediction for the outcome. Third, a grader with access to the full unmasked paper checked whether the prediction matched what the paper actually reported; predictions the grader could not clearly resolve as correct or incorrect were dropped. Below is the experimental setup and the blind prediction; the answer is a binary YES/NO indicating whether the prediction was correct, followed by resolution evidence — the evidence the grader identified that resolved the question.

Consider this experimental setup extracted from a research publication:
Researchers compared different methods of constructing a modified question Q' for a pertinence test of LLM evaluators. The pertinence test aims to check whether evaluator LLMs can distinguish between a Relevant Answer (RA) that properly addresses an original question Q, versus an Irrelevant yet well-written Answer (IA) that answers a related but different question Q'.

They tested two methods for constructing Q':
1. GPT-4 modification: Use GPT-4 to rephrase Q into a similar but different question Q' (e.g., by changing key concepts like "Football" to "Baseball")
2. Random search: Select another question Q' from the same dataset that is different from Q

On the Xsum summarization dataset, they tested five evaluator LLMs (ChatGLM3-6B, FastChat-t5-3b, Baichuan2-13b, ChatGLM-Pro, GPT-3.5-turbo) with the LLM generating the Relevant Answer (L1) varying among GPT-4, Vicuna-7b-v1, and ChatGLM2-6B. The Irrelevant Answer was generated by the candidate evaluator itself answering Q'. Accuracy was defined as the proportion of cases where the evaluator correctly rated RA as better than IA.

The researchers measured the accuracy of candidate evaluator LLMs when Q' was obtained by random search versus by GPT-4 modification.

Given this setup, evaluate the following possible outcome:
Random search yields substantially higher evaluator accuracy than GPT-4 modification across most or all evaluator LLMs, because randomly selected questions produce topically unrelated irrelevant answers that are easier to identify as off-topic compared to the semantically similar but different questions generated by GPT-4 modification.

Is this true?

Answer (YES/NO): YES